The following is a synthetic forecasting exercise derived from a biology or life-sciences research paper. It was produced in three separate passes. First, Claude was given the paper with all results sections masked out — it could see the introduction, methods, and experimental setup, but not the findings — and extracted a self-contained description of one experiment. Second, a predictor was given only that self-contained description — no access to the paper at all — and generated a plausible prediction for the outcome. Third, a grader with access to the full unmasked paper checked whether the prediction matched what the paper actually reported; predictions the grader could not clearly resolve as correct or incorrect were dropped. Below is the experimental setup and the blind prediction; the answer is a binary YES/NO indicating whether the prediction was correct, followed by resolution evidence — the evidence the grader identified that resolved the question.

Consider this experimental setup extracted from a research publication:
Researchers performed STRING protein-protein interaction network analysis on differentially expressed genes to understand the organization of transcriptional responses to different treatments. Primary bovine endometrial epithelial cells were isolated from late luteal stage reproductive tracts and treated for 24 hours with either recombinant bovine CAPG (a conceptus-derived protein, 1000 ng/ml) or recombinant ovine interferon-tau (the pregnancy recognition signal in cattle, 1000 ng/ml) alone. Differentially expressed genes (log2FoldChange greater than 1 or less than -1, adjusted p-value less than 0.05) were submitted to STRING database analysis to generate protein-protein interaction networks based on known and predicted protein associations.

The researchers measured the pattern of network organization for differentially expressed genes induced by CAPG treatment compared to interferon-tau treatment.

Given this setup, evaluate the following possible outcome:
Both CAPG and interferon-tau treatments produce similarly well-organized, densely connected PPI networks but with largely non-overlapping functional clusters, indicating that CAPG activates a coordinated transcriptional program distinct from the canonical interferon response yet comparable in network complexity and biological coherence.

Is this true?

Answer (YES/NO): NO